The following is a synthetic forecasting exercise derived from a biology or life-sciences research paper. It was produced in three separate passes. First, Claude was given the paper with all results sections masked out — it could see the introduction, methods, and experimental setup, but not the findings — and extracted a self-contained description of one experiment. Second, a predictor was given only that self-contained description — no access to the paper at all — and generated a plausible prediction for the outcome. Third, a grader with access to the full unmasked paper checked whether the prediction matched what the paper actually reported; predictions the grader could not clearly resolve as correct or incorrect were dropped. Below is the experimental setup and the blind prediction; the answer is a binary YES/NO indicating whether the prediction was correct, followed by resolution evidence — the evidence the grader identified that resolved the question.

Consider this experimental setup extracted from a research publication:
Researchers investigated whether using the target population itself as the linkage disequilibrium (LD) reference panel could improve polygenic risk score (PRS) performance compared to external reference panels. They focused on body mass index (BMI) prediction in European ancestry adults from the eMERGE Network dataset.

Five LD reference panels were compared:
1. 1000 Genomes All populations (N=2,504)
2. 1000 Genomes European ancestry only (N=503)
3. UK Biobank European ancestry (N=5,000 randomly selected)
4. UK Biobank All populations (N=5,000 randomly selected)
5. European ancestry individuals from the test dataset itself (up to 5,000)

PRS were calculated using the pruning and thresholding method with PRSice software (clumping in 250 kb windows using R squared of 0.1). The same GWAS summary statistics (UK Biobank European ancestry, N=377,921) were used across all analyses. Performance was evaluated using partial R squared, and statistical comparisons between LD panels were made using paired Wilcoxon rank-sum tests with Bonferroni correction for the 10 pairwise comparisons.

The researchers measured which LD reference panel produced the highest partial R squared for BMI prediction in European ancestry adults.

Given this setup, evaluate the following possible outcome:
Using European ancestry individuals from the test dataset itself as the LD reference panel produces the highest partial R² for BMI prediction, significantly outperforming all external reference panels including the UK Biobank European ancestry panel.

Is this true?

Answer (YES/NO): NO